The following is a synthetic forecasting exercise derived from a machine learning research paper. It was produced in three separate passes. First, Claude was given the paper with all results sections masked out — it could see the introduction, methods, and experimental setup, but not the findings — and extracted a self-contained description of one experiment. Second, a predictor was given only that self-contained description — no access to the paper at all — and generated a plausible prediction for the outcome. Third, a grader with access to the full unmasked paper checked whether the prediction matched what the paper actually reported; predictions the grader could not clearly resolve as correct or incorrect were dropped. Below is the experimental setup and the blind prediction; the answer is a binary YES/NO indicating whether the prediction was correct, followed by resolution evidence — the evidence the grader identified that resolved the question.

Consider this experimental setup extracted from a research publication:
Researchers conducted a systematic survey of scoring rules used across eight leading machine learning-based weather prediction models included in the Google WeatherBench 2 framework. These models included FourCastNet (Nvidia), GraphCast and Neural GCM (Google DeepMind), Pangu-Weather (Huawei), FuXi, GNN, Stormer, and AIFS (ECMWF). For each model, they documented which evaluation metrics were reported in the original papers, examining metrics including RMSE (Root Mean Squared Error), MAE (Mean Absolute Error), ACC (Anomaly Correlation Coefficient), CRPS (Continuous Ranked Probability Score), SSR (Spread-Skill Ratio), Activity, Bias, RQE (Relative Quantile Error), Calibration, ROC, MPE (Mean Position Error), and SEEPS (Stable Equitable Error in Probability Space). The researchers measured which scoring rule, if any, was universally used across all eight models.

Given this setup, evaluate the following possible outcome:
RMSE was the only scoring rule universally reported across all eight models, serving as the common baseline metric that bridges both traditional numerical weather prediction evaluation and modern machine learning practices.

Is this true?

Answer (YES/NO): YES